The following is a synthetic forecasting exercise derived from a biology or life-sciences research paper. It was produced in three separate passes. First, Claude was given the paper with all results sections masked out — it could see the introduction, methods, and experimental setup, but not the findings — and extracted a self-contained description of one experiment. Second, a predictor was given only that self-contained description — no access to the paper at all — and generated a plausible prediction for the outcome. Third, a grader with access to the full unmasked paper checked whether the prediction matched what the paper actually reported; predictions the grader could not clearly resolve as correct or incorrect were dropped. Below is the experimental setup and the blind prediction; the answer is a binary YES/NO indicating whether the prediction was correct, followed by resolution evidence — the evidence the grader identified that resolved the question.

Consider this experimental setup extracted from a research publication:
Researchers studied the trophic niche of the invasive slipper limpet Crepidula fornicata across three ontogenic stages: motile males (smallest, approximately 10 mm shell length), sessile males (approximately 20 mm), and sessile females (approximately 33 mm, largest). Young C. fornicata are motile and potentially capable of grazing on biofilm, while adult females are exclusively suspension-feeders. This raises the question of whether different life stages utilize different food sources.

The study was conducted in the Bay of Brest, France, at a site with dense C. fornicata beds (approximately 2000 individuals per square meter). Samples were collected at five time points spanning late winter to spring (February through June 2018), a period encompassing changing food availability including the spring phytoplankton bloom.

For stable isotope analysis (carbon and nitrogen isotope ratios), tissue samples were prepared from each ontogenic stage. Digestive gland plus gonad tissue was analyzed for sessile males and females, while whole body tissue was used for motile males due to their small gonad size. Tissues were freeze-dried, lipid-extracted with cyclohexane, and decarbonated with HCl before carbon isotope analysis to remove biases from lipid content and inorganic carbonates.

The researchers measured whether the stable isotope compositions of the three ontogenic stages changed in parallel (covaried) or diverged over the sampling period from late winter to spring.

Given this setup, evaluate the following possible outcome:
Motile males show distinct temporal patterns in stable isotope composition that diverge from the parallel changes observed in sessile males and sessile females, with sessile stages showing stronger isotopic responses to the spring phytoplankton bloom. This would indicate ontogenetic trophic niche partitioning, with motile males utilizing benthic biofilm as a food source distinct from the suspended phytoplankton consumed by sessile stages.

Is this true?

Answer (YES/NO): NO